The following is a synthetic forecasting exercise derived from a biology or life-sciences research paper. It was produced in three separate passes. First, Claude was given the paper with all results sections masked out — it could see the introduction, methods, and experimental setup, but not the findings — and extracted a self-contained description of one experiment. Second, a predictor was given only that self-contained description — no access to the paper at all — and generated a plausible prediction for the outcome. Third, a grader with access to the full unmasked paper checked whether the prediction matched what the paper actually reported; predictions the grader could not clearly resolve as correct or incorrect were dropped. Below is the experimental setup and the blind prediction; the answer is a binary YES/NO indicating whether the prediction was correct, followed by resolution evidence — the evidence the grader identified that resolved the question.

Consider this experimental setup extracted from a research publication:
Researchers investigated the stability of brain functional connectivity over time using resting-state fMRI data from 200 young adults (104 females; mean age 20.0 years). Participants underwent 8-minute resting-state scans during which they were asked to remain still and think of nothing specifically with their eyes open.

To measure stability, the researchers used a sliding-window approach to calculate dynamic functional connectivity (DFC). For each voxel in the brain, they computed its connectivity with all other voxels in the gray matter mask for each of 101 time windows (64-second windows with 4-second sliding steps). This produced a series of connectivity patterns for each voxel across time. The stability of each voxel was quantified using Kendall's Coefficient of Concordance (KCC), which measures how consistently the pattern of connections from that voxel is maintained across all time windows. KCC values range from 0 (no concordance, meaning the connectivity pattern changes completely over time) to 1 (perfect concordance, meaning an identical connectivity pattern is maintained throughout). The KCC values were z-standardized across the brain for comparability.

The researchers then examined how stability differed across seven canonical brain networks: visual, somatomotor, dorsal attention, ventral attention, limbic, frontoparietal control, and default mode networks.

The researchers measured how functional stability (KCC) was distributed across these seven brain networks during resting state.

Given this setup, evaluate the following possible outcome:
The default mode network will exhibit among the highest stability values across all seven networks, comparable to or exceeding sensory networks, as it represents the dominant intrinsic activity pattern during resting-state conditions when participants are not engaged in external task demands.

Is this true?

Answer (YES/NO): YES